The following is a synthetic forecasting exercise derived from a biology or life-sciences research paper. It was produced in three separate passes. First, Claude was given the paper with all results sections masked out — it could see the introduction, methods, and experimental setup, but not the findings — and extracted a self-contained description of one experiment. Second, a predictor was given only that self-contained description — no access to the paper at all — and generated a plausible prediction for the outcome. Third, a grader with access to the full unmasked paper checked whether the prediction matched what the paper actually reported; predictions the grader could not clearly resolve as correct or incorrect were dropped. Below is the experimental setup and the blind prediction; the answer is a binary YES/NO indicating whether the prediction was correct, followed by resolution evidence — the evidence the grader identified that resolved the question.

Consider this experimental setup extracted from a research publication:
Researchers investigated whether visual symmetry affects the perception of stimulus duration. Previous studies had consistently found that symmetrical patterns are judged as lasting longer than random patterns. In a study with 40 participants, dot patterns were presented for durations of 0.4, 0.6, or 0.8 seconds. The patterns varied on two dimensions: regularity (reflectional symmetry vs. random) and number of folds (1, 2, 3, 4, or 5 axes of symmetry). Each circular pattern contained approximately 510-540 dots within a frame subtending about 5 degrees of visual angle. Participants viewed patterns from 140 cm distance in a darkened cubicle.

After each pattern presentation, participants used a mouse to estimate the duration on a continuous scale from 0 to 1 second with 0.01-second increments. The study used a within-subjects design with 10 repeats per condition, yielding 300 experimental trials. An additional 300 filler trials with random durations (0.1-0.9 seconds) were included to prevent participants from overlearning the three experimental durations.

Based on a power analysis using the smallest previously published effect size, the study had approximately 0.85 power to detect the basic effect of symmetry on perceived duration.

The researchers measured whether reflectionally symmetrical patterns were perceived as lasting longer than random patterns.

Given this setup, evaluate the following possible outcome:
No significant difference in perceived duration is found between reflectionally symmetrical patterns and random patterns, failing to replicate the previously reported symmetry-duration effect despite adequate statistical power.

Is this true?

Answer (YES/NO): YES